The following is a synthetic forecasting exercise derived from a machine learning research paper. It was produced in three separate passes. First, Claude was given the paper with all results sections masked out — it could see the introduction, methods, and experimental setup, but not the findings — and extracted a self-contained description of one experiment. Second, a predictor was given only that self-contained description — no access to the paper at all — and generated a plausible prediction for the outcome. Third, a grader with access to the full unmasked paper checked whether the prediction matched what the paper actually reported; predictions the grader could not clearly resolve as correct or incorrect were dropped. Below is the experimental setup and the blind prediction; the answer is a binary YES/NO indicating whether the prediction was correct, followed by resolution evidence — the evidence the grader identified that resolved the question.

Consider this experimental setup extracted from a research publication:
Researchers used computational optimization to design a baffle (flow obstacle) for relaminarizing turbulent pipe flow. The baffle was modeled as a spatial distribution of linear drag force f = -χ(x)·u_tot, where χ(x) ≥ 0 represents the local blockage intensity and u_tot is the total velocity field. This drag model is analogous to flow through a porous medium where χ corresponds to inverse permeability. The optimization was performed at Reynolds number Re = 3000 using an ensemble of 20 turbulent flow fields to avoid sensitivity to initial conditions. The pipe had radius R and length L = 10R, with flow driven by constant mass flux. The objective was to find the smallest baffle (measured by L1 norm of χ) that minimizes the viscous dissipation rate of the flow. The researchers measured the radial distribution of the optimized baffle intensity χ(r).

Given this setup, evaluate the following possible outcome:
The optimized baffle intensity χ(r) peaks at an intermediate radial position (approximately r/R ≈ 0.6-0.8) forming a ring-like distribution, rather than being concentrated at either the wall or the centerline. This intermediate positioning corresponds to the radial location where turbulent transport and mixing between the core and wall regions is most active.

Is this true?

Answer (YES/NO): NO